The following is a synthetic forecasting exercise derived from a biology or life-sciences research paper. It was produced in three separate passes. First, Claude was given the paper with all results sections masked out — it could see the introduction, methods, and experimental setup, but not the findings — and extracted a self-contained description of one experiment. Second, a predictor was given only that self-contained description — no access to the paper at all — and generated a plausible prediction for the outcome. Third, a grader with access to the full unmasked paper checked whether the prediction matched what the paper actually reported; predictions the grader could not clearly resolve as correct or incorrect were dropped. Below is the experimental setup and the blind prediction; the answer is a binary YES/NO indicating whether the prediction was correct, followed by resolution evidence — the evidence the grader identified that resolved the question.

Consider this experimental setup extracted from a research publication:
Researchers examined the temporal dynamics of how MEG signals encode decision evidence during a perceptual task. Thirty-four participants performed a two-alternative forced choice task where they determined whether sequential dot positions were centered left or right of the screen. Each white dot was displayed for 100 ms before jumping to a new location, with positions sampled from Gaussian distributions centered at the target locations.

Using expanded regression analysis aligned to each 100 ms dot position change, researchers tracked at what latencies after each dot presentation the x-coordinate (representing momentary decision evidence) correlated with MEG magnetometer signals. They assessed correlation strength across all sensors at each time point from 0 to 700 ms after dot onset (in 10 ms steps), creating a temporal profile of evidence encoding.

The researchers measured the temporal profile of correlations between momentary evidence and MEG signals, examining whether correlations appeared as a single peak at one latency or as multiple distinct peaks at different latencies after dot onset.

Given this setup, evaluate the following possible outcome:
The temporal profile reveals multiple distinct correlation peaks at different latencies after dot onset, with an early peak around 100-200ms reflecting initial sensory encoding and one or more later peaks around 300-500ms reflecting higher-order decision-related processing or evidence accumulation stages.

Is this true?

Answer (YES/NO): YES